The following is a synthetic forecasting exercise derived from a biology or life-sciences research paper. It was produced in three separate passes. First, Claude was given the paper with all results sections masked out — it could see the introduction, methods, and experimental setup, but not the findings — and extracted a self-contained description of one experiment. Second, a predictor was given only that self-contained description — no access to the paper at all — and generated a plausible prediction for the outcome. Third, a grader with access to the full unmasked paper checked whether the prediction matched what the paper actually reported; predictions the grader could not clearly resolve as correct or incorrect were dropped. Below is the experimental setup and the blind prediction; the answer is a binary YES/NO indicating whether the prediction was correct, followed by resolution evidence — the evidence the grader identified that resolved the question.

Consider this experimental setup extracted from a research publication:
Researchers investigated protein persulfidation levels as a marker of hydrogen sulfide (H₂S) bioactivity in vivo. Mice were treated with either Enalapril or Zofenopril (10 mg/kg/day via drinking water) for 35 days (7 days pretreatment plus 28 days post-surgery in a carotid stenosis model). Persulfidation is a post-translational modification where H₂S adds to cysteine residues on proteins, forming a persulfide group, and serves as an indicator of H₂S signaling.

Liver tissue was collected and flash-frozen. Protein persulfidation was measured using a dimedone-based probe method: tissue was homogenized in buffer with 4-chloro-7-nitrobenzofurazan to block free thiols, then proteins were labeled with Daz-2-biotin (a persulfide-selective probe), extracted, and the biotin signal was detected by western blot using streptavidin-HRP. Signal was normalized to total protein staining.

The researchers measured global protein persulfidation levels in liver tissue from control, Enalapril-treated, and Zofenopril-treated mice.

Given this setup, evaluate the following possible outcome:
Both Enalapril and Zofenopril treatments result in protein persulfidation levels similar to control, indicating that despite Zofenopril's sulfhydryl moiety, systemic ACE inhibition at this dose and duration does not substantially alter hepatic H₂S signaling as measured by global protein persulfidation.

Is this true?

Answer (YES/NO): NO